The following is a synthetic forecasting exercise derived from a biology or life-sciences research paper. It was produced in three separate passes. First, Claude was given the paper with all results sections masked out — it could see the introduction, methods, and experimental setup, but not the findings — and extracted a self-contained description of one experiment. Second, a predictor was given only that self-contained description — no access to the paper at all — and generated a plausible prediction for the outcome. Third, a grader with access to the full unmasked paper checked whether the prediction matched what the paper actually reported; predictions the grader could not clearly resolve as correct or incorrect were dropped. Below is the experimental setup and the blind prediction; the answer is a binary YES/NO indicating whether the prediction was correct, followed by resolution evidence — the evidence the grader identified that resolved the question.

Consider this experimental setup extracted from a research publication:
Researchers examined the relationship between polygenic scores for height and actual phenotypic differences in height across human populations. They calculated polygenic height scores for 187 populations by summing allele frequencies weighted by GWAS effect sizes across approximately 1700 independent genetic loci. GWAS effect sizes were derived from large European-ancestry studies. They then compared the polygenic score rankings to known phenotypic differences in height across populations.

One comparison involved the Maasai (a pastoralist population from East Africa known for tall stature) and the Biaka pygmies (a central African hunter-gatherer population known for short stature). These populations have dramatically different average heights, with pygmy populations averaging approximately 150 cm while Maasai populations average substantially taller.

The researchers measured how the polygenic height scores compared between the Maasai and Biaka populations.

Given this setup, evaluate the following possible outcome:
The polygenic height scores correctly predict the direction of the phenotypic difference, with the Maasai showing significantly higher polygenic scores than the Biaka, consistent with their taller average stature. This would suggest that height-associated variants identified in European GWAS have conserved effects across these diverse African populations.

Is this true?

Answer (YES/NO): NO